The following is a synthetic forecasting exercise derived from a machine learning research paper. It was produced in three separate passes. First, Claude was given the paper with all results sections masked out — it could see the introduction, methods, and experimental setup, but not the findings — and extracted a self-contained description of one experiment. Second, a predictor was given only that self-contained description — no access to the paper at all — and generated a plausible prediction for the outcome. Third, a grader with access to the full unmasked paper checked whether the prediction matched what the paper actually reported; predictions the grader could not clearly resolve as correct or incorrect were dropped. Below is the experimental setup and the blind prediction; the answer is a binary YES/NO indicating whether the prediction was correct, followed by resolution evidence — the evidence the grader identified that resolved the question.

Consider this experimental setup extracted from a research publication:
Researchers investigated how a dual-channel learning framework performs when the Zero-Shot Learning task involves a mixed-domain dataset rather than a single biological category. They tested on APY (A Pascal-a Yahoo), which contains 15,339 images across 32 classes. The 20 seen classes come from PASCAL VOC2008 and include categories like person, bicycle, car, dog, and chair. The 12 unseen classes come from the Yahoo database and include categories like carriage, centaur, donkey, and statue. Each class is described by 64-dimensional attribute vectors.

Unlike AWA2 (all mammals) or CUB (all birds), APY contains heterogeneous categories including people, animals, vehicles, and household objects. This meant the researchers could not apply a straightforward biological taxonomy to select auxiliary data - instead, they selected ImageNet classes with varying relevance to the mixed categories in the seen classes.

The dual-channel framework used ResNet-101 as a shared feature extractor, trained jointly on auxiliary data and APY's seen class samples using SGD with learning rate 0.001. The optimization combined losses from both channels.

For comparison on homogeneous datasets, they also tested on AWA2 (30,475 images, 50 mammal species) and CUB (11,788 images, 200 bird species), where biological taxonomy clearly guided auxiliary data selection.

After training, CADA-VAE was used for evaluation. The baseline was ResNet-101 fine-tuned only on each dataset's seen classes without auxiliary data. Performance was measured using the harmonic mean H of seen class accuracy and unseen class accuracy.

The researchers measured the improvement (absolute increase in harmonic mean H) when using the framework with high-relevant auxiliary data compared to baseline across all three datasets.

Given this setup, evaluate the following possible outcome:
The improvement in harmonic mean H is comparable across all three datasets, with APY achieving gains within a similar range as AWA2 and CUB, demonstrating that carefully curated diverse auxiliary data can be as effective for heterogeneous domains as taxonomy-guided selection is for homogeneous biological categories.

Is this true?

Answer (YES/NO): NO